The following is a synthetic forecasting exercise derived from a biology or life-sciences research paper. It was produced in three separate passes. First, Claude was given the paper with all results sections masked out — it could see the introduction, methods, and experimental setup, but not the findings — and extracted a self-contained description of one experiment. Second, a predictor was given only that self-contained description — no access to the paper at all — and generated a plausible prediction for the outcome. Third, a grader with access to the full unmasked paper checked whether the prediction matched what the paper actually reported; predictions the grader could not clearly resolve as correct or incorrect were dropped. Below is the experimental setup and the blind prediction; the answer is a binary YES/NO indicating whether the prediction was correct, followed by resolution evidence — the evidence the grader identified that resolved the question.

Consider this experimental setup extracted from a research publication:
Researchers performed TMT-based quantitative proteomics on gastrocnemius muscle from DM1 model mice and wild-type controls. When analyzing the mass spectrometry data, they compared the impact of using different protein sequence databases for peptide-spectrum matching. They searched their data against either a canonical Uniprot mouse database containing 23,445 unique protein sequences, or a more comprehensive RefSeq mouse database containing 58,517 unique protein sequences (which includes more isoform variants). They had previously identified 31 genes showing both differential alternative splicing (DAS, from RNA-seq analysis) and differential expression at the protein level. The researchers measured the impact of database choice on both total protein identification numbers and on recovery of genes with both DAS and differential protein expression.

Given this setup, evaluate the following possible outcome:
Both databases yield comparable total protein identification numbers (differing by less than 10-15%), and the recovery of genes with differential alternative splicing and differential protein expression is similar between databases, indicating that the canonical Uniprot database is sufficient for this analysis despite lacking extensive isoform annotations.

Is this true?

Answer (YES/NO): NO